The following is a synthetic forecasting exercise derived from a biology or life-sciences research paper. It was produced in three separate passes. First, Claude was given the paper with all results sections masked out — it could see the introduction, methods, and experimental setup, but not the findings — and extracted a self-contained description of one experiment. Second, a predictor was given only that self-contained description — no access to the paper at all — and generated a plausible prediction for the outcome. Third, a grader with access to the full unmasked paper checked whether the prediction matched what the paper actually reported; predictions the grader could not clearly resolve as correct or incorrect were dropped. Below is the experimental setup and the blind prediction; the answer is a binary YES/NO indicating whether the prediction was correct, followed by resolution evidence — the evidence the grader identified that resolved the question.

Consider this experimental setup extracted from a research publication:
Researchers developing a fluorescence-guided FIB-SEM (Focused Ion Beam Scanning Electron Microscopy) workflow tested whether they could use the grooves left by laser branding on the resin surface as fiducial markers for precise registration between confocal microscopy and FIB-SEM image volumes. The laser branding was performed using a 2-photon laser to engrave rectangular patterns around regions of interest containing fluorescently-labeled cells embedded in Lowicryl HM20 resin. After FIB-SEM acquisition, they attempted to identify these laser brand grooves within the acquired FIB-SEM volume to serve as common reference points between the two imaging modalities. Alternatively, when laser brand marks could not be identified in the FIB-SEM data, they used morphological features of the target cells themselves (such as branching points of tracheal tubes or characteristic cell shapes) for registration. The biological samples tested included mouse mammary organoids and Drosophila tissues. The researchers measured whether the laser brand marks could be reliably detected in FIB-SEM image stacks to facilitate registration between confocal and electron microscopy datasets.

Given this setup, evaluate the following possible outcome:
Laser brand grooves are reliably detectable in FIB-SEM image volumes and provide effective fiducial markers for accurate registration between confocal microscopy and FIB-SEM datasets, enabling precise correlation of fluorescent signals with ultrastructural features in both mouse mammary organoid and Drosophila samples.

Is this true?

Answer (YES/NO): NO